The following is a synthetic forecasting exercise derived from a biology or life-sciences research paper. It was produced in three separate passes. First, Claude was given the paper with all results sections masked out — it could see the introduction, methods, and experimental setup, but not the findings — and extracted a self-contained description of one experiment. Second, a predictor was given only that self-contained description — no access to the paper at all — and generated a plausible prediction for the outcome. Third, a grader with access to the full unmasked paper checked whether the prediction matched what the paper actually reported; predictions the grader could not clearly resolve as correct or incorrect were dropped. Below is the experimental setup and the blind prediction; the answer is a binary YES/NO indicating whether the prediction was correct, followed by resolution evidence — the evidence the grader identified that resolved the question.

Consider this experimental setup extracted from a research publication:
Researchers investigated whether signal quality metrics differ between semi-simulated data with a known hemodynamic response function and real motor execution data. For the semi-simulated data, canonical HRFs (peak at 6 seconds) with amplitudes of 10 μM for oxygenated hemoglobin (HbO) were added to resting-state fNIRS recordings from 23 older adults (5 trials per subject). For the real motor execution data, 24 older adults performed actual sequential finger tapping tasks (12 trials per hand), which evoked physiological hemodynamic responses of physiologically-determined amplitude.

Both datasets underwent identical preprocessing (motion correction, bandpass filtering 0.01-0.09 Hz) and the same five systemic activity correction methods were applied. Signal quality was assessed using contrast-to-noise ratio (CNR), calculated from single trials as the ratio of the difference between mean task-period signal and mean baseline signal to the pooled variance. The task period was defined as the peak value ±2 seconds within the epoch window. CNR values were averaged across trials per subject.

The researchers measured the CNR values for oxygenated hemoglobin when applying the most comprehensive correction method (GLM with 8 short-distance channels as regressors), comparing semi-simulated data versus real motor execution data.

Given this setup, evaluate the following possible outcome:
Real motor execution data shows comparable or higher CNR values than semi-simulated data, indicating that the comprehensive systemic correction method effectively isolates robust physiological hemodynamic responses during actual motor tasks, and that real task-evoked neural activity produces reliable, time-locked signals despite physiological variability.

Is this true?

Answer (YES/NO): NO